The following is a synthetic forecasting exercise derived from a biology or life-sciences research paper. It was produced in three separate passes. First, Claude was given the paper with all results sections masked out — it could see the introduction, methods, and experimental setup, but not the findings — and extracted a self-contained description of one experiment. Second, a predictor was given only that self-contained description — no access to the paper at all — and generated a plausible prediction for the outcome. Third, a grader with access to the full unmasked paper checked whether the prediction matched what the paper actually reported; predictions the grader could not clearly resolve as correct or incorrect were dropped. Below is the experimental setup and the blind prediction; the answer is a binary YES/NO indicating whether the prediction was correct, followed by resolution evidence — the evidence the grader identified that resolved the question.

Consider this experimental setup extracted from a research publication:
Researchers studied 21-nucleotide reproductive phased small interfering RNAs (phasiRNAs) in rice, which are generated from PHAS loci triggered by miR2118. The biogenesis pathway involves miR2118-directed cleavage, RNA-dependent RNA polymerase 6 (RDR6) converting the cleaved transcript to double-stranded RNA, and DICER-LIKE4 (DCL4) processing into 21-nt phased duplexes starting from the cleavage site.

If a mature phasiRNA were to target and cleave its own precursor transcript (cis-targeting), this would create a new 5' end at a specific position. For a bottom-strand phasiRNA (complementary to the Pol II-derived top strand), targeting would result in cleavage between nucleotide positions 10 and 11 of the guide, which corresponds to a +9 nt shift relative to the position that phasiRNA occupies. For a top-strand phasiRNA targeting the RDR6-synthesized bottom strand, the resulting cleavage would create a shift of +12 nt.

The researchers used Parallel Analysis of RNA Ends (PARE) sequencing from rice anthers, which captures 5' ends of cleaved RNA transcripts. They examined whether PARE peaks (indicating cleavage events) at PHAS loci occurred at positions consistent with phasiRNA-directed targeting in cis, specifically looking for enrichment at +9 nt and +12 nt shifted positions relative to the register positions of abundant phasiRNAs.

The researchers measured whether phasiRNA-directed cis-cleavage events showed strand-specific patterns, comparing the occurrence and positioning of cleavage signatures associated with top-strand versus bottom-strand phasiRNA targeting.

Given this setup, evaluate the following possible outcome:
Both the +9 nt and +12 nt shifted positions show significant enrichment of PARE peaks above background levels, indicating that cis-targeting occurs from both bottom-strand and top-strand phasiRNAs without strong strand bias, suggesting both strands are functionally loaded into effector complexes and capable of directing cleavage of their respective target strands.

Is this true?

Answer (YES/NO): NO